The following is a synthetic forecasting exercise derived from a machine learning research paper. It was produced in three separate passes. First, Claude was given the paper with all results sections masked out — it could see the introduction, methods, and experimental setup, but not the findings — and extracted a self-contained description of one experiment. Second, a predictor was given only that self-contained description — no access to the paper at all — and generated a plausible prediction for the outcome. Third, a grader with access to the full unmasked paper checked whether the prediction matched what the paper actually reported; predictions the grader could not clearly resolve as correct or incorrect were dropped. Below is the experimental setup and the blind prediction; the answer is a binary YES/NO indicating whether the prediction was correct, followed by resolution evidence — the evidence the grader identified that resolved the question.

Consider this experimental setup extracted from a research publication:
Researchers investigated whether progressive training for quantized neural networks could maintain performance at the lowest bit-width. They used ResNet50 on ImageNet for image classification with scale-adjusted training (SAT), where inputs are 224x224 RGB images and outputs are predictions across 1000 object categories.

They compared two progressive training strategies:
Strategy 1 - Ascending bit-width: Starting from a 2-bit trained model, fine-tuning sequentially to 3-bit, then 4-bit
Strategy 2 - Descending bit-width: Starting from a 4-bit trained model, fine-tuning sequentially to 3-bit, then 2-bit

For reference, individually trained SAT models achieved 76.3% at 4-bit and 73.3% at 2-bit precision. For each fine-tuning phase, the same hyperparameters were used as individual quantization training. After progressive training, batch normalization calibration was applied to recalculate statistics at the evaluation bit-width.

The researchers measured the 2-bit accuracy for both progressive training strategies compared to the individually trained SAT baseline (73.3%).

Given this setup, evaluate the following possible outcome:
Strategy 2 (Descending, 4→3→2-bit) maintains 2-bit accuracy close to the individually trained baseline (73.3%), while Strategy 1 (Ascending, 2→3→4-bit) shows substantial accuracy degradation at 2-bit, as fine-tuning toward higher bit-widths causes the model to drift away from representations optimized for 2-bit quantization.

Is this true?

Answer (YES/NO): YES